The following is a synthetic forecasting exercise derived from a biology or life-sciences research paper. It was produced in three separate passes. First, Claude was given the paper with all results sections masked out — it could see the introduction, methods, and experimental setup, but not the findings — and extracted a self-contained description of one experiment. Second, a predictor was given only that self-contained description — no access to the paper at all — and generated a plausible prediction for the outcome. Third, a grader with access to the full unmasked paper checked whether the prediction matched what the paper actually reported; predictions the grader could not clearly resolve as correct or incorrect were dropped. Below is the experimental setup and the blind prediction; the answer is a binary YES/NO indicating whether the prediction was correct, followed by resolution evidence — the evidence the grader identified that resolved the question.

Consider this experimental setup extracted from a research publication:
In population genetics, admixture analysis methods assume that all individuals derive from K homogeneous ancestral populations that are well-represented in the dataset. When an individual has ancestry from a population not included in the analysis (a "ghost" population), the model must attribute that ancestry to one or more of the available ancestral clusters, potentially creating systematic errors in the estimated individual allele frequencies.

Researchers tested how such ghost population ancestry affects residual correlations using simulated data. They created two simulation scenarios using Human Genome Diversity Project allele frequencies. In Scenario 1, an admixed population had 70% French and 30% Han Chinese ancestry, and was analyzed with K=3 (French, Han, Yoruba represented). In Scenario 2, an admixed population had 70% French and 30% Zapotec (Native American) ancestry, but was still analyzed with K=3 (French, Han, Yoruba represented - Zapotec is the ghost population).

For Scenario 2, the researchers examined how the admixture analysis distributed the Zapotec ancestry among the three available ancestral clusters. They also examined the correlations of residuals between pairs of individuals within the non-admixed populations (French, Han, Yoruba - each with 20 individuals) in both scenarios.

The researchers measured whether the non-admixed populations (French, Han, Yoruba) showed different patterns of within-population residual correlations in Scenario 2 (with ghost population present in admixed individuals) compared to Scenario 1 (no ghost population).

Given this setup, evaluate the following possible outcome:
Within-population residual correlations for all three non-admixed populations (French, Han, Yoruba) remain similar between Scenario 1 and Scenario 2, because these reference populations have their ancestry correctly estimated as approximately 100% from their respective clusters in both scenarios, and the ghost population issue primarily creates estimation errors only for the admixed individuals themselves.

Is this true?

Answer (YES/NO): NO